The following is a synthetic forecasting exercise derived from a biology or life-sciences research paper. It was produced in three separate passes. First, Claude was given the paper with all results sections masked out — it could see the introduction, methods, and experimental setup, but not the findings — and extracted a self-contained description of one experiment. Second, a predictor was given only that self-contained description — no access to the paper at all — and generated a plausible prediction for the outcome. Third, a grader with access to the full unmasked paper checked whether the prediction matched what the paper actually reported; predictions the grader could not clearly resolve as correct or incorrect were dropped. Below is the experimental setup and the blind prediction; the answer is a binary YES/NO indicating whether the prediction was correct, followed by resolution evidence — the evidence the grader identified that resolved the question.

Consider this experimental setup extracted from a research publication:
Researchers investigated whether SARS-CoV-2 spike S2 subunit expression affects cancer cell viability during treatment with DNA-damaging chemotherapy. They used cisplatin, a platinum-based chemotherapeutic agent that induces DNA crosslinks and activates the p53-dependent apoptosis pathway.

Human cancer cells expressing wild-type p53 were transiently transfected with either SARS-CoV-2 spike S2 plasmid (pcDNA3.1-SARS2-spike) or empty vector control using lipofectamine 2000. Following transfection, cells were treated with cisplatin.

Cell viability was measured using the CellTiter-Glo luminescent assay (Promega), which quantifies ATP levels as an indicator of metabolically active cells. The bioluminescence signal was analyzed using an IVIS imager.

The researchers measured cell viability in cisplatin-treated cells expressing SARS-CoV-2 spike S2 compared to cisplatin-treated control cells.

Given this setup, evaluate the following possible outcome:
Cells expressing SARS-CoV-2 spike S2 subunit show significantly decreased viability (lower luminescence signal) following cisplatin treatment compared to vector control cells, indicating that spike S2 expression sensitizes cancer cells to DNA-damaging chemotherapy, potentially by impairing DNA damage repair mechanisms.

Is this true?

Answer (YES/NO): NO